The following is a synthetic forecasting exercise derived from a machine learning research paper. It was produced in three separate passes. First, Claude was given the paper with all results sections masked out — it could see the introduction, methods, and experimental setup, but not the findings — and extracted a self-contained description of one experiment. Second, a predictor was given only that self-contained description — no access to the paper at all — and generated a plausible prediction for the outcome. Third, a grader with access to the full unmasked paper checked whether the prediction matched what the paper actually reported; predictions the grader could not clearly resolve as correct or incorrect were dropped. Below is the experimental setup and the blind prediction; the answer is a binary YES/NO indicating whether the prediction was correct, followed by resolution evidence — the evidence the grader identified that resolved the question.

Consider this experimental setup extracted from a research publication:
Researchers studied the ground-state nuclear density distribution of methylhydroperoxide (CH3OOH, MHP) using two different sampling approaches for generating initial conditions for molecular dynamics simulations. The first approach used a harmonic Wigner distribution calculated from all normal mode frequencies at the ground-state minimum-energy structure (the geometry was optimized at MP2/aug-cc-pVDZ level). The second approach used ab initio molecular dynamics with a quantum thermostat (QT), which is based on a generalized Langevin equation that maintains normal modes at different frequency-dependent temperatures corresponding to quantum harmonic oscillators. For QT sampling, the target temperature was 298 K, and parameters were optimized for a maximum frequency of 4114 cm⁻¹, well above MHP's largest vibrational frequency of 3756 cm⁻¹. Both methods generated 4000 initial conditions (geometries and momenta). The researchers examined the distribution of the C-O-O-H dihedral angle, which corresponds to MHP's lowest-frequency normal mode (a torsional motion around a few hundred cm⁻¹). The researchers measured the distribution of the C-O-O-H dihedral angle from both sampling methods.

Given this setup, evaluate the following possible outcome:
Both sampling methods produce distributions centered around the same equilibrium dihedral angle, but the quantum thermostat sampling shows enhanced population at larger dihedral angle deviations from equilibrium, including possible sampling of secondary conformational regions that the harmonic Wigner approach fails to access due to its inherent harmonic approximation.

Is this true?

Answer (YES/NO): YES